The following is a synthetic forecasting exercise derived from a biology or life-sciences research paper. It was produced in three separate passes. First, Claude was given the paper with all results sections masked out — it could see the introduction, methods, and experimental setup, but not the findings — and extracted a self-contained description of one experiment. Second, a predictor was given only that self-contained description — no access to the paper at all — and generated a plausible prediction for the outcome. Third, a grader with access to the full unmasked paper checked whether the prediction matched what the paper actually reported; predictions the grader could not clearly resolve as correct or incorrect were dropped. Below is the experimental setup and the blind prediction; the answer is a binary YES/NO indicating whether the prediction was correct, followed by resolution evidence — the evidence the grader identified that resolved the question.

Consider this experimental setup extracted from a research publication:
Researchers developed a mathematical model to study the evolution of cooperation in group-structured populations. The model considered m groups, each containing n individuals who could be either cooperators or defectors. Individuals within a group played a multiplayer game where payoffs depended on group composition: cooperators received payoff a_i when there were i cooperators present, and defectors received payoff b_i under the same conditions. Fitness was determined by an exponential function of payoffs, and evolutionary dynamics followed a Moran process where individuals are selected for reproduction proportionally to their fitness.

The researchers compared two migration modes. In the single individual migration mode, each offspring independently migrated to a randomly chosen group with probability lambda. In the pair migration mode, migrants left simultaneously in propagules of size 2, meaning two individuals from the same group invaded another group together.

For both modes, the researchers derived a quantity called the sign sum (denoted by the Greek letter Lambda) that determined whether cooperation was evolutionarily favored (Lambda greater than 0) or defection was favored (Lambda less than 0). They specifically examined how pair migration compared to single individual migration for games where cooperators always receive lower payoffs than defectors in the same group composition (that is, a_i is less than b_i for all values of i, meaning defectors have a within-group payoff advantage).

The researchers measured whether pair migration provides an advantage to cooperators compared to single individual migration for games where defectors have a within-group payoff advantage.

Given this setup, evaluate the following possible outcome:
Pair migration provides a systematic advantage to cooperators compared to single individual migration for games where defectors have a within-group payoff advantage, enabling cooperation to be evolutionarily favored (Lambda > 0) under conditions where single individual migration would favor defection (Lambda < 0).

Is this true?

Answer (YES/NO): YES